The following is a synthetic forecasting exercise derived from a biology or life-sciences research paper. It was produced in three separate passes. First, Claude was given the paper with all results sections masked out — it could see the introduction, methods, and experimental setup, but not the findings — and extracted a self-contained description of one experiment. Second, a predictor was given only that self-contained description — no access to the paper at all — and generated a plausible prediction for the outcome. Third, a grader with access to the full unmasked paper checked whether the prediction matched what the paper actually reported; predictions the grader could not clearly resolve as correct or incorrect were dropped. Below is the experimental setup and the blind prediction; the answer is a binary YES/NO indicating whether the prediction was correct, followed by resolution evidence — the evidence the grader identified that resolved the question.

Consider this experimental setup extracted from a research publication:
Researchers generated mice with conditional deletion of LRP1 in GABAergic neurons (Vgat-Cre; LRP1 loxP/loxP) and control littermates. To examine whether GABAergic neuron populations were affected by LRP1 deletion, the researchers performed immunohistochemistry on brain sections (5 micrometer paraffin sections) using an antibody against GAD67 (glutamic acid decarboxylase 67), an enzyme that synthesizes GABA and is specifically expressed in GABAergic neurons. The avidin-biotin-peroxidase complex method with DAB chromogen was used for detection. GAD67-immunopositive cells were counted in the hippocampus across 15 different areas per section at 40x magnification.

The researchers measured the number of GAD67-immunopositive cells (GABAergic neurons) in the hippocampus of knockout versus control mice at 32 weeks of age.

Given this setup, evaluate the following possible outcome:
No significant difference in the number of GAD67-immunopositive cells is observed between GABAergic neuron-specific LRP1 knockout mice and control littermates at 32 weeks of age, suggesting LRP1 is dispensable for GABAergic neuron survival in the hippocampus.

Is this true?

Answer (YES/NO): NO